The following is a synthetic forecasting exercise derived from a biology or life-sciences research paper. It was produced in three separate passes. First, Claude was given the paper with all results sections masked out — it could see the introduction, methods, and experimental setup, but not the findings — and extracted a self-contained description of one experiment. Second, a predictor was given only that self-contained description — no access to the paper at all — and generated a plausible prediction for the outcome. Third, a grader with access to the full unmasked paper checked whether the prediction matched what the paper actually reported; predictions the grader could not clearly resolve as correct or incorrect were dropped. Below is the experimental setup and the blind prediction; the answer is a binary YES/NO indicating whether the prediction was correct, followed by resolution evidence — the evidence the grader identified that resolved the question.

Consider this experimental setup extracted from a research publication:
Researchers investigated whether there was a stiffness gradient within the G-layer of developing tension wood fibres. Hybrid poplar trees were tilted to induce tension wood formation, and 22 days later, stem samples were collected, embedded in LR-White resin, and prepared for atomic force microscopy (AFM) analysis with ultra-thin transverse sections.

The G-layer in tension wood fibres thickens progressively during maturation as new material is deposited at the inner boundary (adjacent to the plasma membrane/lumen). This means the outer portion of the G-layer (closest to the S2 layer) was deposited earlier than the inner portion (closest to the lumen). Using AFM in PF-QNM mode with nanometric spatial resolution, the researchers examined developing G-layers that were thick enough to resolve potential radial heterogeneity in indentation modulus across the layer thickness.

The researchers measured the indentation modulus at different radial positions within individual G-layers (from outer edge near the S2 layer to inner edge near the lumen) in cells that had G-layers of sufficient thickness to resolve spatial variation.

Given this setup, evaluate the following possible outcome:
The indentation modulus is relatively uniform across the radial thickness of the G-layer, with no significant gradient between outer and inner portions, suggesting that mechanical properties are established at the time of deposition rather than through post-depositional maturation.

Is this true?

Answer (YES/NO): NO